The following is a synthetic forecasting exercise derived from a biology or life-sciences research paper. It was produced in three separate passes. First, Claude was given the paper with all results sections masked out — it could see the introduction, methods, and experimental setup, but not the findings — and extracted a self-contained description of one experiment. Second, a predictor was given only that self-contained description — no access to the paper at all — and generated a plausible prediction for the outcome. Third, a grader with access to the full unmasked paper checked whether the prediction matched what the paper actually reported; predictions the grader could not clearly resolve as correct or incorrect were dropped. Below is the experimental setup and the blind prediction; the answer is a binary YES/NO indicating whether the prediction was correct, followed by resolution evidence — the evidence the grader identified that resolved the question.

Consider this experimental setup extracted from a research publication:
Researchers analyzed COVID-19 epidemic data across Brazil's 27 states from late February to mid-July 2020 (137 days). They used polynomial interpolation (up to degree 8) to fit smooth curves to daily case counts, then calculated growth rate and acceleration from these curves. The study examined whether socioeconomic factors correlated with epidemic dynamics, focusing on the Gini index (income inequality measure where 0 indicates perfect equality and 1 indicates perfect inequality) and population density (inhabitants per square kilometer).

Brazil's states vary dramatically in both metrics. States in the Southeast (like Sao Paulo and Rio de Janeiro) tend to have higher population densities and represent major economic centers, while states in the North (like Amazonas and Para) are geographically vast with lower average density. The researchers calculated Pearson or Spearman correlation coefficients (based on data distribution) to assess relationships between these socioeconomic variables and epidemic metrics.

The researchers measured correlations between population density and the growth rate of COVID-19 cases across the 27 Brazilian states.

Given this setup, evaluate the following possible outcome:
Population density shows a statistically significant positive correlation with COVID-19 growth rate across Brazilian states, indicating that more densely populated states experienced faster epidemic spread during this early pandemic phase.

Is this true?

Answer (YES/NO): YES